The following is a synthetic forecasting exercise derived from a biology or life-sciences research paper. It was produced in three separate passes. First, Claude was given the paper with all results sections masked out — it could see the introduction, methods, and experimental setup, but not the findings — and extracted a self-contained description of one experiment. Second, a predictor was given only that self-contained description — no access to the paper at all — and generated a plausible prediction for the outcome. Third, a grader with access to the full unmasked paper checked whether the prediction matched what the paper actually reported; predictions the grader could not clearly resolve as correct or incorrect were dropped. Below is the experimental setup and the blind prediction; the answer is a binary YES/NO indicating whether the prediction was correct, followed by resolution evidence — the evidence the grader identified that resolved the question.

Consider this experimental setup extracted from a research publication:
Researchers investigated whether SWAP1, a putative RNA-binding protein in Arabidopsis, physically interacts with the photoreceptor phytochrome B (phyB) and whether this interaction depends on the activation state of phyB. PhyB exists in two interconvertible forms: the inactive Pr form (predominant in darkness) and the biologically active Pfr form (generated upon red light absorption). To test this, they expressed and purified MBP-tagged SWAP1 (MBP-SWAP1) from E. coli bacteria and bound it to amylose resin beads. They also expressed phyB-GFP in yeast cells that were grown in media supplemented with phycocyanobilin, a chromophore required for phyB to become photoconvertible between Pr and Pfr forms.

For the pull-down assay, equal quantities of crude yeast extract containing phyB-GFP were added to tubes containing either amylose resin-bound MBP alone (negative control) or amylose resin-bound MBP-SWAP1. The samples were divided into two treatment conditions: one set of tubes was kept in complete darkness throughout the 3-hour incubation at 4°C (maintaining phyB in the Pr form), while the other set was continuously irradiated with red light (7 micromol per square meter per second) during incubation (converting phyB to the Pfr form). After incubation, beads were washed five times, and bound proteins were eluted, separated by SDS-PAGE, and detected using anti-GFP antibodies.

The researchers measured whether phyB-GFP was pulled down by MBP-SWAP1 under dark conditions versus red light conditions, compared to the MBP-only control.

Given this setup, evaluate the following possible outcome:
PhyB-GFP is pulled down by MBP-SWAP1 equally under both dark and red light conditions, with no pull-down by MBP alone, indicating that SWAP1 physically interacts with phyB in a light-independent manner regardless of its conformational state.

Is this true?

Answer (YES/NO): NO